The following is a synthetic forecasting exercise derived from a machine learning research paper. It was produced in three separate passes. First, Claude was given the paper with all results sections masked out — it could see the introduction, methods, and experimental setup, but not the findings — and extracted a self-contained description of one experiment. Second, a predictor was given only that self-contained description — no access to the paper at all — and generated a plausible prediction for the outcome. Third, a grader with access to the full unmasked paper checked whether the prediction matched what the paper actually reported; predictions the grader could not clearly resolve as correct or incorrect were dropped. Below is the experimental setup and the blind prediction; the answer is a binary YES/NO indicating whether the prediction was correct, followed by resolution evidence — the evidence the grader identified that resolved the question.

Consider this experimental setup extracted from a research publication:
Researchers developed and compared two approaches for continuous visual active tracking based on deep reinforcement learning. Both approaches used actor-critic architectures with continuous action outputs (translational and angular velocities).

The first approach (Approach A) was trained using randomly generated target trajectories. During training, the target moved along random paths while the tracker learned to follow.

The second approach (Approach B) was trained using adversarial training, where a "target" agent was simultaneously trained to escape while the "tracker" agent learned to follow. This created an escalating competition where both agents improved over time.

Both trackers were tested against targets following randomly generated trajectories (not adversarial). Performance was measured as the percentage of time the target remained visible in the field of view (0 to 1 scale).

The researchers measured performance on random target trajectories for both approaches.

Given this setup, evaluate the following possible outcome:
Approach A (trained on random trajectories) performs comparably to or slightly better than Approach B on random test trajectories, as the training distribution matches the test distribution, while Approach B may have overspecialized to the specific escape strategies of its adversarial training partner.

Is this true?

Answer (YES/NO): YES